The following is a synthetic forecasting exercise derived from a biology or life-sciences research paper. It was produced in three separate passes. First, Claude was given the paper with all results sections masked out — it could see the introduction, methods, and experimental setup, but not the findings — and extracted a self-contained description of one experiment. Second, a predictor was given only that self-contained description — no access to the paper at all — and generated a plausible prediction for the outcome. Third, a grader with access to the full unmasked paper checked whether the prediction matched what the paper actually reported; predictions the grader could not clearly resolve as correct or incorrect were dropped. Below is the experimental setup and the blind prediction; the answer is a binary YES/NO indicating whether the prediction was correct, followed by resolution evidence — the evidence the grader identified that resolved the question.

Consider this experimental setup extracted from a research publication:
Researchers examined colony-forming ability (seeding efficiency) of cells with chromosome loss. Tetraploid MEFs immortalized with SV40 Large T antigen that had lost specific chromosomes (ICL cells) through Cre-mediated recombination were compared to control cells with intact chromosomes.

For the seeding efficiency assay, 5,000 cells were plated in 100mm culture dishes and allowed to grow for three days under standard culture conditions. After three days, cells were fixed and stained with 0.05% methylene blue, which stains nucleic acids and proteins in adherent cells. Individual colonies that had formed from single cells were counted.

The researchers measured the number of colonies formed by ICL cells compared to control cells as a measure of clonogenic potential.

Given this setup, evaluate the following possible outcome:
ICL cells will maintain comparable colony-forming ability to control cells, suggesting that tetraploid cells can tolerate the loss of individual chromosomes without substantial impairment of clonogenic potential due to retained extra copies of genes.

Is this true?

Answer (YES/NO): NO